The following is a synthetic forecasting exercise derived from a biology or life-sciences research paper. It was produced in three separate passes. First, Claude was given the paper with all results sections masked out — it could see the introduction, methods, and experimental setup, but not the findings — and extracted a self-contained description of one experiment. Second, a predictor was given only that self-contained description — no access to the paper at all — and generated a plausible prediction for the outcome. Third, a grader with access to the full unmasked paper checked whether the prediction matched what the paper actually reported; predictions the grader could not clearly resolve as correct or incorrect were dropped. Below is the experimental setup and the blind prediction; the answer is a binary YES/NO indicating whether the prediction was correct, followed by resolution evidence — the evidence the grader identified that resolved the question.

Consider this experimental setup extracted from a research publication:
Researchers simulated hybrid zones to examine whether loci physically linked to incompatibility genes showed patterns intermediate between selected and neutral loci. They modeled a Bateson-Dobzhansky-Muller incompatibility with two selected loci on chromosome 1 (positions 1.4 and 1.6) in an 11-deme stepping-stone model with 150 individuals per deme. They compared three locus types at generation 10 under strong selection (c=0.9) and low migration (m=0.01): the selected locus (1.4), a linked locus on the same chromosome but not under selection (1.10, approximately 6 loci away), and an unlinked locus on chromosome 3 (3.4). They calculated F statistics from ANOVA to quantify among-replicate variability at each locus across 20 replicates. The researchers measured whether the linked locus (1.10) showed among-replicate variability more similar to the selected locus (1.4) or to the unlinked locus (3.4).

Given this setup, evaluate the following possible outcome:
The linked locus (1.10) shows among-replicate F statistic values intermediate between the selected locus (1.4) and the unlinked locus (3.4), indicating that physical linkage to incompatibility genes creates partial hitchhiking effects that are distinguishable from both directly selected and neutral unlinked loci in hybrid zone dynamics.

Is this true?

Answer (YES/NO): NO